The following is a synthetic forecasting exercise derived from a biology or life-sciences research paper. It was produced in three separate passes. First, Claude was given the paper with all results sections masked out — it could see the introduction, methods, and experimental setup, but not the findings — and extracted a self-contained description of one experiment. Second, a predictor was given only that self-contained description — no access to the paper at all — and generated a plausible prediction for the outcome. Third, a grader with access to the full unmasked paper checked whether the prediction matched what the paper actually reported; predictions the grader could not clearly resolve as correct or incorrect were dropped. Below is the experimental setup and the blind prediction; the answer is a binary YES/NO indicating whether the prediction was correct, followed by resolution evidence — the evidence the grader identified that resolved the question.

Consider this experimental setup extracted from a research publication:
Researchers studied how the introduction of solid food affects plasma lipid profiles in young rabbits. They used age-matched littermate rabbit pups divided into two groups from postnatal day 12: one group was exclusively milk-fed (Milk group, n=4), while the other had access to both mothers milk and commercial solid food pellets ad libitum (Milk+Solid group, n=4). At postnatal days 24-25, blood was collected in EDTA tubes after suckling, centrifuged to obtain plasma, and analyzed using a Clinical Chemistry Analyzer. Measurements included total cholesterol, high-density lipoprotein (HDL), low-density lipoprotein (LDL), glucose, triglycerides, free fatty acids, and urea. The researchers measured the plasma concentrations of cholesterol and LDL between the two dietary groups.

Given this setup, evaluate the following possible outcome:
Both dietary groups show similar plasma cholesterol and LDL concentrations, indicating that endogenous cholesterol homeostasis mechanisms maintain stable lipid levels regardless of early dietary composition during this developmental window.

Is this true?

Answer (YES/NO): NO